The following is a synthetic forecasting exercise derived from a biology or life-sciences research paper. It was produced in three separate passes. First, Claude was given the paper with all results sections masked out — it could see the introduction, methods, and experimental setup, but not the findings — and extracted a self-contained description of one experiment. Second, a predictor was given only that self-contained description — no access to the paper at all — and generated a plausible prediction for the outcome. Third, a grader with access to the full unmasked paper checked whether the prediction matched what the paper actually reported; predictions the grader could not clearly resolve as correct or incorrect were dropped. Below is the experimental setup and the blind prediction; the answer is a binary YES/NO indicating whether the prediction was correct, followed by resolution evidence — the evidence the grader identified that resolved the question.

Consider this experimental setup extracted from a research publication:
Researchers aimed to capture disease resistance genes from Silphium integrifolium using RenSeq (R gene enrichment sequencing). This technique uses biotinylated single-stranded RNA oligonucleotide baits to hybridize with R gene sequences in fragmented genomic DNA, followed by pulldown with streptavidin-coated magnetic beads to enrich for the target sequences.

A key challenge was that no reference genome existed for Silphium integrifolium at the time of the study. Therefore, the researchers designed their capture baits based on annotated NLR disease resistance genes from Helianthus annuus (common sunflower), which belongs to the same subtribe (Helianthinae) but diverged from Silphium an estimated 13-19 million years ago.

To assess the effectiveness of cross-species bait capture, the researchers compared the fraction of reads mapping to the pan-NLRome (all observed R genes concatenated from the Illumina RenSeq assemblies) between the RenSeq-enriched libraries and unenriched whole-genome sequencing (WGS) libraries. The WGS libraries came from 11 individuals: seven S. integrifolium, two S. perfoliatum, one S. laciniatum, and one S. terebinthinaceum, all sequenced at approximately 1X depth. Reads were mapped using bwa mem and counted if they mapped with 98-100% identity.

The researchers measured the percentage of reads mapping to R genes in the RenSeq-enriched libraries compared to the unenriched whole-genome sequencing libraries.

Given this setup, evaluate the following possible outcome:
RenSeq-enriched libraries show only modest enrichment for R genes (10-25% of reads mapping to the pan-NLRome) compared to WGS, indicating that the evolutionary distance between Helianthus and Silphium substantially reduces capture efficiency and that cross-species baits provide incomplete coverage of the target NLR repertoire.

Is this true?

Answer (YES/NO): NO